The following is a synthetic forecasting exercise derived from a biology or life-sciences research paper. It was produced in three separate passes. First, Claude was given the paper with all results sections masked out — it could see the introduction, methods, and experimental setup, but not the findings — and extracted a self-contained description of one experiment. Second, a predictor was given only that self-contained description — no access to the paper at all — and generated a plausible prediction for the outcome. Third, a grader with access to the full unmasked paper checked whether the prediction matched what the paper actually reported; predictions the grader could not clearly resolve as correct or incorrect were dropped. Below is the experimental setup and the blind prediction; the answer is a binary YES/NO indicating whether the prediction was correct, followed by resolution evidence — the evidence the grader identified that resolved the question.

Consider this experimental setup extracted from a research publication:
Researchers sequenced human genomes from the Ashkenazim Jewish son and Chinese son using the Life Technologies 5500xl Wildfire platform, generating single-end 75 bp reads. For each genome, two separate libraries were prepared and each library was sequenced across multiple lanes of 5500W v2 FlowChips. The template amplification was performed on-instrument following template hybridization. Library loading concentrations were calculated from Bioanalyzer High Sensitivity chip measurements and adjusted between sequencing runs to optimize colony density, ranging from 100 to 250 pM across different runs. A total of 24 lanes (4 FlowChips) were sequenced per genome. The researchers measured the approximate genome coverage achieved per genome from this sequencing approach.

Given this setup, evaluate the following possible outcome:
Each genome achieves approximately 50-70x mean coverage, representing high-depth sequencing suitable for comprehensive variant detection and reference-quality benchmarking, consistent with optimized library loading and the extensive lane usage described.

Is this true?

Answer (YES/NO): NO